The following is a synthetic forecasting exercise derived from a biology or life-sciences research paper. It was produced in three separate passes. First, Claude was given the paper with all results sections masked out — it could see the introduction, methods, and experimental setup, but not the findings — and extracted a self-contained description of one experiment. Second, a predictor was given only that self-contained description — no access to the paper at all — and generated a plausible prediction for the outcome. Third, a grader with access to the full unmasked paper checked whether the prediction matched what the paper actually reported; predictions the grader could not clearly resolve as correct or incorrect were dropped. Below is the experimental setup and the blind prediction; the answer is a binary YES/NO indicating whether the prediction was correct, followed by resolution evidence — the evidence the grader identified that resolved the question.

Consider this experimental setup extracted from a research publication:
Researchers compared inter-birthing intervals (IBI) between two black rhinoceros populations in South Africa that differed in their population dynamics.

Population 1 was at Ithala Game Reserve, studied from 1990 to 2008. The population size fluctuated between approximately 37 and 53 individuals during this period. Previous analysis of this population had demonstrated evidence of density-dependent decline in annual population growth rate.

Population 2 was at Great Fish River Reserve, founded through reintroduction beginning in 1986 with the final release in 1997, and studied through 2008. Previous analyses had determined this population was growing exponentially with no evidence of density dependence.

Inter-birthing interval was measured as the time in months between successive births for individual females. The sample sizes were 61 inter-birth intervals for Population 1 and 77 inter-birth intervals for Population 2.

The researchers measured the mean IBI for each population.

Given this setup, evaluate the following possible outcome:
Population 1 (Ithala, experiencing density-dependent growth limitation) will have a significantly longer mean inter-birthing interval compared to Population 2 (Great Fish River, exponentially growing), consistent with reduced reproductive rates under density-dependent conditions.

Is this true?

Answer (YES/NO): YES